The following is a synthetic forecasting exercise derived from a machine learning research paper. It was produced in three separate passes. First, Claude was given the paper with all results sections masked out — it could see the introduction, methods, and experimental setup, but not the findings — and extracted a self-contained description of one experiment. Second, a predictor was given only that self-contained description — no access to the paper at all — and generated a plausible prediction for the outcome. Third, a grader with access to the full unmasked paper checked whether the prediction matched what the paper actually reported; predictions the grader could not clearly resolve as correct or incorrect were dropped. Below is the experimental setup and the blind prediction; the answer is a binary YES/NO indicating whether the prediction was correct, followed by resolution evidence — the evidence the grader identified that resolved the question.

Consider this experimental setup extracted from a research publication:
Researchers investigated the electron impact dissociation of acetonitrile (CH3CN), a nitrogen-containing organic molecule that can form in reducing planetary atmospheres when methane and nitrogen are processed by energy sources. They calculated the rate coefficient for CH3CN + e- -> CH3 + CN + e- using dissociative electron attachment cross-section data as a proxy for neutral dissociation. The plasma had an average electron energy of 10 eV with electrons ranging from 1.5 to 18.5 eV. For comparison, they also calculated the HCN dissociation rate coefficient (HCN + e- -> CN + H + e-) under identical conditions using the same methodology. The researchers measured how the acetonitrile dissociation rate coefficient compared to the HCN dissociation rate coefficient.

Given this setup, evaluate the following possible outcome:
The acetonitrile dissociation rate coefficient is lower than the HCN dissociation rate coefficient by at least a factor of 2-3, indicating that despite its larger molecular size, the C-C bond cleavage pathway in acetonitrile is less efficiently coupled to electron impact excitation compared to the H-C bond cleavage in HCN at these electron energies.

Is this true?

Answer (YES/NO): NO